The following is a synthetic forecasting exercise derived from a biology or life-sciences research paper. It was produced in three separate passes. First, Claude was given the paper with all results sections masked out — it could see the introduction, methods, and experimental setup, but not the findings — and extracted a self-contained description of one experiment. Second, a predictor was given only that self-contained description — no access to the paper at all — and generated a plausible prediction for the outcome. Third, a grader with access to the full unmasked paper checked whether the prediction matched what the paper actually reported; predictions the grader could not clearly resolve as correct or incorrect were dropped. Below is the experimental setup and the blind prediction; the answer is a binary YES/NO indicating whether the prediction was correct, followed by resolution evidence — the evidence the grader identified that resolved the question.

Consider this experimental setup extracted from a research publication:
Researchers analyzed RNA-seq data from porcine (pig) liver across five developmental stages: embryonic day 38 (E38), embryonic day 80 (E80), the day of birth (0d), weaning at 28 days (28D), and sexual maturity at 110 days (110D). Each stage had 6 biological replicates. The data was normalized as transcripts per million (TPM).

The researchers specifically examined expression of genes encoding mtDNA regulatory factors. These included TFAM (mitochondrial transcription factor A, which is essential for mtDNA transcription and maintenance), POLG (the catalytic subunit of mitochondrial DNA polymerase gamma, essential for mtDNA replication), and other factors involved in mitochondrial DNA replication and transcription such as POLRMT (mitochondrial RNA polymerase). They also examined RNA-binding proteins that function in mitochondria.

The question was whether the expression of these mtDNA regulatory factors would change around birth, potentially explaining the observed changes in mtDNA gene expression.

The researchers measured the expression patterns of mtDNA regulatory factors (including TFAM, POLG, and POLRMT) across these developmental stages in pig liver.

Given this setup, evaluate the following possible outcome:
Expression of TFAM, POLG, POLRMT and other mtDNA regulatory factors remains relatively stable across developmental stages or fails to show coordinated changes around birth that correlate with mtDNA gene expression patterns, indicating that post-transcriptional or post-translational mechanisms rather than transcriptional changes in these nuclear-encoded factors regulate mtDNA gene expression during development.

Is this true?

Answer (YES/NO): NO